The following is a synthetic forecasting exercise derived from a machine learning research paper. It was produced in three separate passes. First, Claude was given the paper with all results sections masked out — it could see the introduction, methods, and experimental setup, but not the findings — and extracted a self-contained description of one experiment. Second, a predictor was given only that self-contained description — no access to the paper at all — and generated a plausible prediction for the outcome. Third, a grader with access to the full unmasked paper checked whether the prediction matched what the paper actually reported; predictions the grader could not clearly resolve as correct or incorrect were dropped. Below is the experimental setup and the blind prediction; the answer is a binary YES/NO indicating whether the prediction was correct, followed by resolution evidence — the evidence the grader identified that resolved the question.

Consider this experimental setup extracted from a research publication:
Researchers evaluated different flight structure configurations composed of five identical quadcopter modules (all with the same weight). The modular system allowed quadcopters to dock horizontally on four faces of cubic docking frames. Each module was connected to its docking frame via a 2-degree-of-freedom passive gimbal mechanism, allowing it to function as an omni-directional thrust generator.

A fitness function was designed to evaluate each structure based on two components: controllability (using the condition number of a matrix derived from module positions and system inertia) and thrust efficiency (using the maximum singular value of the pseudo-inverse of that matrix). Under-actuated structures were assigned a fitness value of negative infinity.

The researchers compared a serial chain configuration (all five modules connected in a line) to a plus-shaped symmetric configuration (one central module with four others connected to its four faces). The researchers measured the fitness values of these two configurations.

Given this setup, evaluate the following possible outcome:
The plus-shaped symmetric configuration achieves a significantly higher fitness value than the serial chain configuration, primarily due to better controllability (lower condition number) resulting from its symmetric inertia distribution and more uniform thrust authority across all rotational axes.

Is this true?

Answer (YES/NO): NO